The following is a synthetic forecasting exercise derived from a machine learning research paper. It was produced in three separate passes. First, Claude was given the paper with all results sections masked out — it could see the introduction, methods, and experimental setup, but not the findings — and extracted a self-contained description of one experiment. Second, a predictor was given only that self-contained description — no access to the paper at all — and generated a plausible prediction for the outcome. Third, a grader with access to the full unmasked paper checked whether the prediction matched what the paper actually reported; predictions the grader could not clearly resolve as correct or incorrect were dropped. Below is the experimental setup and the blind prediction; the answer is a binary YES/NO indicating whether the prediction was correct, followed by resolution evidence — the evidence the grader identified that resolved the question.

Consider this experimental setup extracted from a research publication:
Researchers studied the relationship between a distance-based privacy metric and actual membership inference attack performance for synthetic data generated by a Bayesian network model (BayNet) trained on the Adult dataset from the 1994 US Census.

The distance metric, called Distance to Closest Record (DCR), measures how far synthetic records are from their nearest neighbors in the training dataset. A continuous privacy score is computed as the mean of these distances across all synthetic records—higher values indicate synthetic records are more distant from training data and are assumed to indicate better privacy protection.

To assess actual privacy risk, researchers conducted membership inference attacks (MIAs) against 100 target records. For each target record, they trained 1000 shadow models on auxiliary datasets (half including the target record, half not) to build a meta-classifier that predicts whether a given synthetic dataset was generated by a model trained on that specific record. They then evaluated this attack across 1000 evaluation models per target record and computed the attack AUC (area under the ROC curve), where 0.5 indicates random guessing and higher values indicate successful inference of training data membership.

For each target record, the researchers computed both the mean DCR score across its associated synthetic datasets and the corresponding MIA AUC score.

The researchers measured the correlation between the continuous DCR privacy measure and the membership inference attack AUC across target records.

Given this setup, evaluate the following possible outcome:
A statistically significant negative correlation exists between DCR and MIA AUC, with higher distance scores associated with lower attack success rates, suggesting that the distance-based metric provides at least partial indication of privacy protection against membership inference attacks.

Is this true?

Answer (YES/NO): NO